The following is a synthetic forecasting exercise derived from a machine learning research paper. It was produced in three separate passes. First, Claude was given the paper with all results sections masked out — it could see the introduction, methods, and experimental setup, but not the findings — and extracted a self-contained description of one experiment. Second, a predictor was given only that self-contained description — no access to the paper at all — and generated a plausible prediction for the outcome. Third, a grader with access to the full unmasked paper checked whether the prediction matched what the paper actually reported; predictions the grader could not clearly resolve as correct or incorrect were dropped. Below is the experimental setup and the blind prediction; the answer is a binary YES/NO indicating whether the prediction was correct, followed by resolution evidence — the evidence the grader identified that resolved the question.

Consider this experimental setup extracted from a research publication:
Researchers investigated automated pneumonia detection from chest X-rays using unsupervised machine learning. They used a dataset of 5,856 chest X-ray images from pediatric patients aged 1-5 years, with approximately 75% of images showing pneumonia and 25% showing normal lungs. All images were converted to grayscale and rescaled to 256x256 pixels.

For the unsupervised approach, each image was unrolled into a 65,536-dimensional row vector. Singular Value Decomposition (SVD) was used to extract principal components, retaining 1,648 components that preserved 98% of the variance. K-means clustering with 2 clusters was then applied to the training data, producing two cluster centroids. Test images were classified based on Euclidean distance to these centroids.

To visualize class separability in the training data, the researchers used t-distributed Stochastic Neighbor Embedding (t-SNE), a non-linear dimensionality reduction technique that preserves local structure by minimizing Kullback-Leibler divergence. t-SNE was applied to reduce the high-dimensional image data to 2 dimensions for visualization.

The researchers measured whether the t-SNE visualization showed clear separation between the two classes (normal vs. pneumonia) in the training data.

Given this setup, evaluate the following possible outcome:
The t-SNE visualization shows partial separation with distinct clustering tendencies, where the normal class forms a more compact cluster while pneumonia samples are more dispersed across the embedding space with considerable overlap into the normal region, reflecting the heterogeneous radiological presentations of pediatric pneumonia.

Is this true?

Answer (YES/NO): NO